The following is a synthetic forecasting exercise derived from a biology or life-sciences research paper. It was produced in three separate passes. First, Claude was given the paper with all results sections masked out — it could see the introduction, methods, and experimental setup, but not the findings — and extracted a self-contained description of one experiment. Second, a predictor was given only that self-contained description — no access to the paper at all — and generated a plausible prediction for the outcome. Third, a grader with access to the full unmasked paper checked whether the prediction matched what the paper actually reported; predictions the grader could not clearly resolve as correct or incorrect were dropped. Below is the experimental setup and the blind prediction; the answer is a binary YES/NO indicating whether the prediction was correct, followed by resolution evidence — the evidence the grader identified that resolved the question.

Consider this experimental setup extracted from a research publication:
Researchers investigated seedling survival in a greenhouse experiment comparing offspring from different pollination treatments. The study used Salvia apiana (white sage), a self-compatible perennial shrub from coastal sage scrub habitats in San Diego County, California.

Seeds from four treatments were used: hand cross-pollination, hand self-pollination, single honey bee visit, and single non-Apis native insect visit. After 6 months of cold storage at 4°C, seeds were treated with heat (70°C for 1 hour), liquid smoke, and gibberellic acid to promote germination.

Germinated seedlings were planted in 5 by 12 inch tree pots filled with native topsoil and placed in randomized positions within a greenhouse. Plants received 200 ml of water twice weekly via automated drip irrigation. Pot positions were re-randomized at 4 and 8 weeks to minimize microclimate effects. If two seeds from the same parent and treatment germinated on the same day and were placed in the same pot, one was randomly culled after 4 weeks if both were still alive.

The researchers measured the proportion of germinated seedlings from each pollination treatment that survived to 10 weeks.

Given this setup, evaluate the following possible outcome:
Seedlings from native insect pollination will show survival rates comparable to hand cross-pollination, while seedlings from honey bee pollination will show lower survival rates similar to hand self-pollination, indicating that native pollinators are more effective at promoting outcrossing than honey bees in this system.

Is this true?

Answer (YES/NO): NO